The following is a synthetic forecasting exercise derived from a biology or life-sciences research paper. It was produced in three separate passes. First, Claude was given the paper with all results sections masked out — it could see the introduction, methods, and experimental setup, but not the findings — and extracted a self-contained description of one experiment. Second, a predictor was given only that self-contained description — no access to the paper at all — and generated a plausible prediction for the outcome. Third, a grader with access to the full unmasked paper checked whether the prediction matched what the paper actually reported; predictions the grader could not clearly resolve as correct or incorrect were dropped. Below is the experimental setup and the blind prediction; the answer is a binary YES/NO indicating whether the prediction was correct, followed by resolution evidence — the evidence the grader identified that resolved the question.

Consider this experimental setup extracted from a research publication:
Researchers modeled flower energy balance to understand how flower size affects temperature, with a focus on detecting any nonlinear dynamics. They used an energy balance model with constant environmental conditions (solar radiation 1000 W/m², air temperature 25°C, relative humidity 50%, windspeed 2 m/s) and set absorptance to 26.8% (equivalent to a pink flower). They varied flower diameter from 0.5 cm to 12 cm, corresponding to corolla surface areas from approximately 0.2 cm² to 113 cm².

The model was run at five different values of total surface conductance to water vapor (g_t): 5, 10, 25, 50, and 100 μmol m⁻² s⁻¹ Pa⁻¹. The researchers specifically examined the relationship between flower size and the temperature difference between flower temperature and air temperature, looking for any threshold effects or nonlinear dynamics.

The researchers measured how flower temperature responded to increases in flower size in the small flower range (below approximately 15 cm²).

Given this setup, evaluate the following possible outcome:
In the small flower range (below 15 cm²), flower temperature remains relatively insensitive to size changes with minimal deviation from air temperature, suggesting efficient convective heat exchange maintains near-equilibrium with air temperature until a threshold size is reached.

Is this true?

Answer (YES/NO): NO